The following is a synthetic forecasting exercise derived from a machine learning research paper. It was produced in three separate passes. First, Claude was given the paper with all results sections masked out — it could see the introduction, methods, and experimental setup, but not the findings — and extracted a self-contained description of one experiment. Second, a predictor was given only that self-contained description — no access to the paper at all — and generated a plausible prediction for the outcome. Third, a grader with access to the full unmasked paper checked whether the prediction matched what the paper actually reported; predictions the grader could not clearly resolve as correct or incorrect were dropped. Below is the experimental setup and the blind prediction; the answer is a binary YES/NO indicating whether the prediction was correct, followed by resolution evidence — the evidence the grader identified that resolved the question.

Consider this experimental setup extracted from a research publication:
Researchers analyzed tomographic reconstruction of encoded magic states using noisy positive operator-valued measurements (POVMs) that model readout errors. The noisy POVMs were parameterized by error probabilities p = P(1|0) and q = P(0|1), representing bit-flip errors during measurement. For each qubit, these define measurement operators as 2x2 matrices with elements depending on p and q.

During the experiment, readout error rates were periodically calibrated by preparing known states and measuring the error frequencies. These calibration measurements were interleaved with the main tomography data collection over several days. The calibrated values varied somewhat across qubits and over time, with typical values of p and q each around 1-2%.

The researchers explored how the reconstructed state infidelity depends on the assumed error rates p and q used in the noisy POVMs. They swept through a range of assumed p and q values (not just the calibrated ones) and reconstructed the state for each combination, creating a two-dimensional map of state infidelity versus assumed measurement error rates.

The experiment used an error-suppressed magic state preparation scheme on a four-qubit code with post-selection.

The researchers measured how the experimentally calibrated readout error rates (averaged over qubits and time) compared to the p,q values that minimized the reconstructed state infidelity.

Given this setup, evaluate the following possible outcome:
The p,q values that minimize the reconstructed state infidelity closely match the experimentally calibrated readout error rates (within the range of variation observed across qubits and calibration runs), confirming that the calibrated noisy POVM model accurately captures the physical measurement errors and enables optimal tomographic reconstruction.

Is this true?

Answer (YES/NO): NO